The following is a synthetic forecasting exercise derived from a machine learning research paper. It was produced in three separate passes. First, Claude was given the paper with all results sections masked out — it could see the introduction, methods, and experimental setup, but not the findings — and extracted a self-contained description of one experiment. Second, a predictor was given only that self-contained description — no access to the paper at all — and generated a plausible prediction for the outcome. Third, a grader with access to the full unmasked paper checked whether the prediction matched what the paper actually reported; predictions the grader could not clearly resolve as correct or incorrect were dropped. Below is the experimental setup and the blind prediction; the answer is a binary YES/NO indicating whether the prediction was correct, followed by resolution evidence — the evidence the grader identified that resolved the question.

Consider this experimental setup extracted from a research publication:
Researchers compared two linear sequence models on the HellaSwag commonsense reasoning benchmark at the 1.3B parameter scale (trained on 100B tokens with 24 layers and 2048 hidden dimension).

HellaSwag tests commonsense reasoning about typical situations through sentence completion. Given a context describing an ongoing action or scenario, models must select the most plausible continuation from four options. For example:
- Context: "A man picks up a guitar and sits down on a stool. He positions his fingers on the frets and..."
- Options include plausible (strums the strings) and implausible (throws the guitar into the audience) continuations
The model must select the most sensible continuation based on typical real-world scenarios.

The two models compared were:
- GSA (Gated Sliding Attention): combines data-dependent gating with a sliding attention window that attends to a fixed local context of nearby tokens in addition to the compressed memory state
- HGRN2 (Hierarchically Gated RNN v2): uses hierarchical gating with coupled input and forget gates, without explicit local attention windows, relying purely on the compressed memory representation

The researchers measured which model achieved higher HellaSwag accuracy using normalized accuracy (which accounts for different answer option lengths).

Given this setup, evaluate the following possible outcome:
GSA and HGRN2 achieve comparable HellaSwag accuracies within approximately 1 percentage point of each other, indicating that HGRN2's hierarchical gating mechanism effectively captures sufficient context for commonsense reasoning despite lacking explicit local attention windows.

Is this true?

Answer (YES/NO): YES